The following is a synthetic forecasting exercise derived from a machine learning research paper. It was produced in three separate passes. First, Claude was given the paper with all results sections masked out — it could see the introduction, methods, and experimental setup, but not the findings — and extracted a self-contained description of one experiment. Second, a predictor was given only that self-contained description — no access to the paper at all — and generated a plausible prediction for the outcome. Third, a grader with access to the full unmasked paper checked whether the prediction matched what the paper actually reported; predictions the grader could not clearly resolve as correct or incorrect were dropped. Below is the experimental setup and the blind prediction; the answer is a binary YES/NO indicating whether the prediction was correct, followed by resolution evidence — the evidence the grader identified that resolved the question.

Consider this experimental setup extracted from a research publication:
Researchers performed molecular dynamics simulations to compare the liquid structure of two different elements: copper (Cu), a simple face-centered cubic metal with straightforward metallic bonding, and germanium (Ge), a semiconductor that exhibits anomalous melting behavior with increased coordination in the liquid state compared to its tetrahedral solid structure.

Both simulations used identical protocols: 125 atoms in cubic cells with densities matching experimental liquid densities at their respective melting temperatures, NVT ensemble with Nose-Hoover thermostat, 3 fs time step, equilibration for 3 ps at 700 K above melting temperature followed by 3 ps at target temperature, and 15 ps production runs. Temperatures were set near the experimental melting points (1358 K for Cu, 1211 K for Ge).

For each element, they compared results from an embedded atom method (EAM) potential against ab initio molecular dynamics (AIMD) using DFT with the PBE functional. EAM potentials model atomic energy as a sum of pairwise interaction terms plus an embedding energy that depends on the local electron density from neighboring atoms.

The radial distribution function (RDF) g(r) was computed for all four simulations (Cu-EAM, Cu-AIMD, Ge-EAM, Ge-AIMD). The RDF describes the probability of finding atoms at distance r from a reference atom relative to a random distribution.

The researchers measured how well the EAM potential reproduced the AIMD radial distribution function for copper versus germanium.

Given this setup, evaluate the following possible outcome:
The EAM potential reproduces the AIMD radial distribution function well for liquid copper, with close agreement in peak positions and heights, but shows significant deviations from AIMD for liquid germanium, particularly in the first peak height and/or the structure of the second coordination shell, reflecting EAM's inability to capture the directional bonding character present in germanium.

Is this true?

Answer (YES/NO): YES